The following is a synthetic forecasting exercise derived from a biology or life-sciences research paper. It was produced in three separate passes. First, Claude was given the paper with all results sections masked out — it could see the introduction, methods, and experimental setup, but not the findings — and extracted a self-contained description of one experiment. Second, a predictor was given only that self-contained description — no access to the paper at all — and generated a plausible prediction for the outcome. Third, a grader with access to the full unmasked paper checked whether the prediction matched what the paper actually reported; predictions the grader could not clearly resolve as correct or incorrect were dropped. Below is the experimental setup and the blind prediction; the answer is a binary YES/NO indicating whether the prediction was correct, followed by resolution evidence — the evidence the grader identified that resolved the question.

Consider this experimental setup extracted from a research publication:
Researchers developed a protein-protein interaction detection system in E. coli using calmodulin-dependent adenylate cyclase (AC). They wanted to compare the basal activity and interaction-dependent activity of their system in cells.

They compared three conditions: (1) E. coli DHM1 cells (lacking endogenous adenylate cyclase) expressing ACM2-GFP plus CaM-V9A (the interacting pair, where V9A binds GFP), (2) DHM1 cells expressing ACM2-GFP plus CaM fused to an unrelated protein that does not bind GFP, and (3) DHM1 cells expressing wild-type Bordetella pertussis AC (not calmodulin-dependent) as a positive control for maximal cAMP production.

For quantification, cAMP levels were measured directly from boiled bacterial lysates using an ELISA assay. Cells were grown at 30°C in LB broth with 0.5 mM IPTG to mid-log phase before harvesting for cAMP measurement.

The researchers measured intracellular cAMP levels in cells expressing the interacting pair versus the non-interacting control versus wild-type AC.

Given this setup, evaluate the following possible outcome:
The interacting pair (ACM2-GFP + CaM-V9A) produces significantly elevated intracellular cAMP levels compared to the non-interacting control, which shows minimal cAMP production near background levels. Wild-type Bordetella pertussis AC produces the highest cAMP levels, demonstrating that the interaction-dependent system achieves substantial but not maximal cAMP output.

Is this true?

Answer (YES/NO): YES